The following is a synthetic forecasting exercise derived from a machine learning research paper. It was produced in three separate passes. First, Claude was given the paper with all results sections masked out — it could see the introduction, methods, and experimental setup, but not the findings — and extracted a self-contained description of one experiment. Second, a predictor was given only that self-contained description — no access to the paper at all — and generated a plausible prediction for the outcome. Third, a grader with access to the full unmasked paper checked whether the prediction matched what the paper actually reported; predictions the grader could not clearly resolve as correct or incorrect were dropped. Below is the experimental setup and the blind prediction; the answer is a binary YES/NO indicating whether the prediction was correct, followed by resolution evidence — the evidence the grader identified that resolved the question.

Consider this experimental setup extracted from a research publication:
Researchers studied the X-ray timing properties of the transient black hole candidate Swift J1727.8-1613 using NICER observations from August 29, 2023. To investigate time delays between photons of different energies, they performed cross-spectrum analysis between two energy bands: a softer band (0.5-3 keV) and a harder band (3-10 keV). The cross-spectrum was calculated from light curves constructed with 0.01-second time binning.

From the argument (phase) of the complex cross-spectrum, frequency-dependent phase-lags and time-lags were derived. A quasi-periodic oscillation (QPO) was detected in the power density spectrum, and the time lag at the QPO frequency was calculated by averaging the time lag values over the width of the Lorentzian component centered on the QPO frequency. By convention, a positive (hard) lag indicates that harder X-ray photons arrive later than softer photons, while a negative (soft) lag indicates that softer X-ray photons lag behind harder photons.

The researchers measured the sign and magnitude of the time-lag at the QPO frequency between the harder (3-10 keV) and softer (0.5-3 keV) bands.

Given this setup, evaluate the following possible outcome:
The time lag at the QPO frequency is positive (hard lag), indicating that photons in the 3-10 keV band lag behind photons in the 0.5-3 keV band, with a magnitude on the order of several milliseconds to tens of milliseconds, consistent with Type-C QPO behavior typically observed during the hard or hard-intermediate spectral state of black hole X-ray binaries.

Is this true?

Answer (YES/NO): NO